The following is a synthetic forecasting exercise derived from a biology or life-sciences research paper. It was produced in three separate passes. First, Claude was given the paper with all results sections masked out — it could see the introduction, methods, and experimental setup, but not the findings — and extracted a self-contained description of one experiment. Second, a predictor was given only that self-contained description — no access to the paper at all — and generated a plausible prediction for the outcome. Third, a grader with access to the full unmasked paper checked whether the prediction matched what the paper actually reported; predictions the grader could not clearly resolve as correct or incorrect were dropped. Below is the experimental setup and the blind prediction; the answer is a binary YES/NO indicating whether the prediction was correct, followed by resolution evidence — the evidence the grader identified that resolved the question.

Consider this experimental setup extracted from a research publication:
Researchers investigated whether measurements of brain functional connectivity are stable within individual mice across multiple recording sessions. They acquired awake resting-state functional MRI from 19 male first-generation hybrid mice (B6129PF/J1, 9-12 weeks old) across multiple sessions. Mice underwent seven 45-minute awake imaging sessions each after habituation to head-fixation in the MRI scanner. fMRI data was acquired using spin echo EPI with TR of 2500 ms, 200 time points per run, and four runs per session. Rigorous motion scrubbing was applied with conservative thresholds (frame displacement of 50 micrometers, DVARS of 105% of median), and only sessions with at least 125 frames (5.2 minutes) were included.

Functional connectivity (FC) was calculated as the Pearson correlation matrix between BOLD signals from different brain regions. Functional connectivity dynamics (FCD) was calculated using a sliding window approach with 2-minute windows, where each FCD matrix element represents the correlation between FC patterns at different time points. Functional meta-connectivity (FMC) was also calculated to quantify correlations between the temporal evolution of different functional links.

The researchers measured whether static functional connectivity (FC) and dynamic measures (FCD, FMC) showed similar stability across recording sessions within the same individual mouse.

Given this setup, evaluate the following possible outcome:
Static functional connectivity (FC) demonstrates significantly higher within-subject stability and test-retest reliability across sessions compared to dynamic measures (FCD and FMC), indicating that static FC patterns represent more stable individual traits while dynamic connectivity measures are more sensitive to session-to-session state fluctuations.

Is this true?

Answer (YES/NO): YES